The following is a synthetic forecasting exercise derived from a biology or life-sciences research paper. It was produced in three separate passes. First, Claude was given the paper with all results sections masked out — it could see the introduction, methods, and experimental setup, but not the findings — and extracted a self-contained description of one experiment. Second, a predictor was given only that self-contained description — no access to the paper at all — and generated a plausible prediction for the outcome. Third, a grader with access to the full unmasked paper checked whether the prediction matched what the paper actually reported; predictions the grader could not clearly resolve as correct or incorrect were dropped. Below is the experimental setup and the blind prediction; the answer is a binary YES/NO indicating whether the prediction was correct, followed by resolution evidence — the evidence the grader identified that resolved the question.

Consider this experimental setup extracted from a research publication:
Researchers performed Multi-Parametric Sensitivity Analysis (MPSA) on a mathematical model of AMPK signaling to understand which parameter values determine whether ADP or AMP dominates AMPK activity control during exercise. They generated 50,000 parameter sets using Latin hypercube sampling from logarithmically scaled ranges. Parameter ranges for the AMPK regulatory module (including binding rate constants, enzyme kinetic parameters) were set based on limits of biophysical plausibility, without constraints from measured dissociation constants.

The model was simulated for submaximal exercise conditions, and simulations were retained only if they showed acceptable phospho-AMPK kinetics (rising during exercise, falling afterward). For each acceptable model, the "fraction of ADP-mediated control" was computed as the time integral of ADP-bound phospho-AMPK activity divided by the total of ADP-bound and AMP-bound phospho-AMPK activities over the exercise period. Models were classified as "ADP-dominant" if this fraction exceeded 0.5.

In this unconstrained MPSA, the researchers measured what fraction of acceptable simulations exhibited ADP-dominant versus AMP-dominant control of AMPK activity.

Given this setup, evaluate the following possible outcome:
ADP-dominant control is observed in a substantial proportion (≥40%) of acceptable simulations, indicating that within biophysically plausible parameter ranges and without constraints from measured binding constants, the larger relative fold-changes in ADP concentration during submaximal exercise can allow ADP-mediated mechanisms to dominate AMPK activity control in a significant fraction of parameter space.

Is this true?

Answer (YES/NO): NO